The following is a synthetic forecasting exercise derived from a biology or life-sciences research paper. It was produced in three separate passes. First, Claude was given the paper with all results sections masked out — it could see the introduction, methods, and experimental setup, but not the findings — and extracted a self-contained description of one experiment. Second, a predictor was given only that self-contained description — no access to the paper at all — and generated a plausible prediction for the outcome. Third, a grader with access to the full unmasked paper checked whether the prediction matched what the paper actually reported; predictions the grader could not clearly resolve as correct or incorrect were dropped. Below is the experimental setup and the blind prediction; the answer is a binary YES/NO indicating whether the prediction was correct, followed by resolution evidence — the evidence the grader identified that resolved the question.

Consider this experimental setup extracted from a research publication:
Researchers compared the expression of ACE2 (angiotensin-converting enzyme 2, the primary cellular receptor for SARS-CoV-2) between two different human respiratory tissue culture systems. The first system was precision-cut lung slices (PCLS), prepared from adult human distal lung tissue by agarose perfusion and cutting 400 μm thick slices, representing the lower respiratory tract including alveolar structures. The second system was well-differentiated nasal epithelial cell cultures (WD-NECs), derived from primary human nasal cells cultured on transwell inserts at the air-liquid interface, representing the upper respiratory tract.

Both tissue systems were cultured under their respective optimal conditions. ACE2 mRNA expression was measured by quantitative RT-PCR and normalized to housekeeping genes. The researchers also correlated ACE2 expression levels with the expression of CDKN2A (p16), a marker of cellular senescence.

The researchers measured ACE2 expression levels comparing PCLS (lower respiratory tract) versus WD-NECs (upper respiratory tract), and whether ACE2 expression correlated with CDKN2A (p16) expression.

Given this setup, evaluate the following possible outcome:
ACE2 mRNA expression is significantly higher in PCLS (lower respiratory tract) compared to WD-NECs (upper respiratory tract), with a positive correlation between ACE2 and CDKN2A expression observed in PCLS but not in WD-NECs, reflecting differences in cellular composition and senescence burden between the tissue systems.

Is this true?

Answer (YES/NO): NO